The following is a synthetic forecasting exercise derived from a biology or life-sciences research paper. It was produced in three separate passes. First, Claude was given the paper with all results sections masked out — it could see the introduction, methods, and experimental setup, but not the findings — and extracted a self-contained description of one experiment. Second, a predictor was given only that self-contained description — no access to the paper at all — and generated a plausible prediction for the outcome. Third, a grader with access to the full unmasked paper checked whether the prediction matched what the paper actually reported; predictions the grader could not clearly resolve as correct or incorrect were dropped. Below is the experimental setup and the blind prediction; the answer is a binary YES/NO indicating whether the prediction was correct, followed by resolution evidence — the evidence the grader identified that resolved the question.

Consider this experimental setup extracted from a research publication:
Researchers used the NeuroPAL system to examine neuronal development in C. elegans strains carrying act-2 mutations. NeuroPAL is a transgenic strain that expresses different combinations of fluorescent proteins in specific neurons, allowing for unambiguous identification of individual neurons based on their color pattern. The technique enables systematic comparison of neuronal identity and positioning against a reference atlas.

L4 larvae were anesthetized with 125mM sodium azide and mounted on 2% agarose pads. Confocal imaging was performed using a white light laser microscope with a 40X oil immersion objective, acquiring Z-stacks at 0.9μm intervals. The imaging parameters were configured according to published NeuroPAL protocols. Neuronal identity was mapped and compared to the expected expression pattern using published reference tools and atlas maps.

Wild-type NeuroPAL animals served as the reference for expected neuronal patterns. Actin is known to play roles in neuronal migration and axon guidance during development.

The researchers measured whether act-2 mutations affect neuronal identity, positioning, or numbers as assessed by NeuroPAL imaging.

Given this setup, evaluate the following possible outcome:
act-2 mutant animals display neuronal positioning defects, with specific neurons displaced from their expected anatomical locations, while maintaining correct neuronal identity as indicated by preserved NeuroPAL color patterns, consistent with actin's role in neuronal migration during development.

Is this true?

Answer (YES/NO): NO